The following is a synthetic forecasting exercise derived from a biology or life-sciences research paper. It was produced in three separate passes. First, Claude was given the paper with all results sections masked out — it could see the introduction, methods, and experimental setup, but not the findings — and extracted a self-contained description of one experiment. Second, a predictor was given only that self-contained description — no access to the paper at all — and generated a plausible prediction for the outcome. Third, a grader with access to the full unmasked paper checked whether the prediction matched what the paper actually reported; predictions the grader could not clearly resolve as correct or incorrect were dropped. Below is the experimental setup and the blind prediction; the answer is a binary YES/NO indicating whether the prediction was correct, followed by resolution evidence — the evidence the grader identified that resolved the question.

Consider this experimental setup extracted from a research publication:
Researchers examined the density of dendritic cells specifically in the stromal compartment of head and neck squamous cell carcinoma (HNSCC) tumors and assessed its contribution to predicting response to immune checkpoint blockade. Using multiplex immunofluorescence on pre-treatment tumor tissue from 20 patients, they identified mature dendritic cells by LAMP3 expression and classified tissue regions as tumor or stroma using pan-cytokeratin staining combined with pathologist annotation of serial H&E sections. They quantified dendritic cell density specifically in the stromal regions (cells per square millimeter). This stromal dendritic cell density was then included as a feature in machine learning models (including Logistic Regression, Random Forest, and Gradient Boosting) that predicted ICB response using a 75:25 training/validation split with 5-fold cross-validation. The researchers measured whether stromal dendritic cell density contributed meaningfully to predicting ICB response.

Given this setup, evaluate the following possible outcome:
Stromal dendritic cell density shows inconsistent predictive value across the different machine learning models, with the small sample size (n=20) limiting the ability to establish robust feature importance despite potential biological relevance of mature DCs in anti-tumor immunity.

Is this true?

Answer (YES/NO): NO